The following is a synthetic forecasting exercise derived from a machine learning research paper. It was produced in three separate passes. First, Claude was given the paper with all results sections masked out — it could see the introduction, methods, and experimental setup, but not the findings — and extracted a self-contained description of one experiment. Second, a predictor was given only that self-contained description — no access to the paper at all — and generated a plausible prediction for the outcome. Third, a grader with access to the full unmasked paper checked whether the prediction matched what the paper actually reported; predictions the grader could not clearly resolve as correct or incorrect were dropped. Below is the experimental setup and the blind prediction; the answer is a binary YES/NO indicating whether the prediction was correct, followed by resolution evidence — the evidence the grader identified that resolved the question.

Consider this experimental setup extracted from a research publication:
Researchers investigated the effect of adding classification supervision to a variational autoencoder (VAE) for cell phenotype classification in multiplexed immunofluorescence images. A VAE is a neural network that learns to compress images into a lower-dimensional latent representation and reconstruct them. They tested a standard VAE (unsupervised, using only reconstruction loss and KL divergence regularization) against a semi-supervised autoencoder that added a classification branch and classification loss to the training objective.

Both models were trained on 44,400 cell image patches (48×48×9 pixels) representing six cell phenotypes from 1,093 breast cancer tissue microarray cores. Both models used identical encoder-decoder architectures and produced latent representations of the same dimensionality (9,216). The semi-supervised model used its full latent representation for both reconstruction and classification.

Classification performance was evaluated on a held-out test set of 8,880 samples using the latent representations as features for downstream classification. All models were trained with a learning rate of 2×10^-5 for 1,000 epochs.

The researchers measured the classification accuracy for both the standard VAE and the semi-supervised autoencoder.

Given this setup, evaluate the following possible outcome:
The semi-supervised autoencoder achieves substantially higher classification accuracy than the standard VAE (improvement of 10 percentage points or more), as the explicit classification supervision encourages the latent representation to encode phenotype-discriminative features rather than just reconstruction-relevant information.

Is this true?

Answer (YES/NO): NO